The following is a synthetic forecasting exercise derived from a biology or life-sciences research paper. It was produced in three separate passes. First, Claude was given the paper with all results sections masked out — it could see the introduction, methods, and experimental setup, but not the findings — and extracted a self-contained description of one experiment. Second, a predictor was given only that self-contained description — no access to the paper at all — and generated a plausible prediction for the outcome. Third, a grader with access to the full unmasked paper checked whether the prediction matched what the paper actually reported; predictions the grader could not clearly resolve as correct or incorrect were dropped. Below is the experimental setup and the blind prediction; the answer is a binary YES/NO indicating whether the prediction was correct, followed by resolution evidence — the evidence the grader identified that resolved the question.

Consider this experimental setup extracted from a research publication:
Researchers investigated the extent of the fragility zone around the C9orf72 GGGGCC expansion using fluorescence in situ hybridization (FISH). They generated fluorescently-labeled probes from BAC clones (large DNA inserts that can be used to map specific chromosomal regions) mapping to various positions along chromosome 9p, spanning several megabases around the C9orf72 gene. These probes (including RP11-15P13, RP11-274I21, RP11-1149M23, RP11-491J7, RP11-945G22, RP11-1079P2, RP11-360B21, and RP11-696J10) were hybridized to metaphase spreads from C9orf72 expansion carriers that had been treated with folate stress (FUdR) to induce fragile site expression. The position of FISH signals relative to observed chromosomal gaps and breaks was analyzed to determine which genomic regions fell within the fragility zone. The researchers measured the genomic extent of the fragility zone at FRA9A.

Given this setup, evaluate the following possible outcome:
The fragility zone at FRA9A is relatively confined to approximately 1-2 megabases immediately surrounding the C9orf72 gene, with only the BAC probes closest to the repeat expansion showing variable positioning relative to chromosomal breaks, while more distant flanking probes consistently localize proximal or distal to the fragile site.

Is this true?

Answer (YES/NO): NO